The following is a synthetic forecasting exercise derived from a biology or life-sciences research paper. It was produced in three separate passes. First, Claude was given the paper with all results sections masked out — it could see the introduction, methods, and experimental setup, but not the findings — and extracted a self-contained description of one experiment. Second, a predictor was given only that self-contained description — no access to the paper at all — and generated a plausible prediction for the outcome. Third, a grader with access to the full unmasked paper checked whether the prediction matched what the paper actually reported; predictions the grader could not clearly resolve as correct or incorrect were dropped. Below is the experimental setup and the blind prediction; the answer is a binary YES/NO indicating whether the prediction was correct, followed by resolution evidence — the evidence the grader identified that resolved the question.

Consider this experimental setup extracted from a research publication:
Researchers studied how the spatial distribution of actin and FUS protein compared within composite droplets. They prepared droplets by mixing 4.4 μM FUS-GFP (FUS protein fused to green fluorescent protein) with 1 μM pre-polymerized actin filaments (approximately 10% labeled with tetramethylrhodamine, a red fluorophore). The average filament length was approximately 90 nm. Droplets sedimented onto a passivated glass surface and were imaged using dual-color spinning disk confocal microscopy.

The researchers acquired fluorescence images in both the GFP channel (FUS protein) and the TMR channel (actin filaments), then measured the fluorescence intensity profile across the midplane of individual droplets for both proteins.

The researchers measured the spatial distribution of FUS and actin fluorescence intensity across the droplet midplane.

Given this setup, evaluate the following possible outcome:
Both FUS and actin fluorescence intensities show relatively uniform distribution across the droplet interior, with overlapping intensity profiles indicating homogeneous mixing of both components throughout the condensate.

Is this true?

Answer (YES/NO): YES